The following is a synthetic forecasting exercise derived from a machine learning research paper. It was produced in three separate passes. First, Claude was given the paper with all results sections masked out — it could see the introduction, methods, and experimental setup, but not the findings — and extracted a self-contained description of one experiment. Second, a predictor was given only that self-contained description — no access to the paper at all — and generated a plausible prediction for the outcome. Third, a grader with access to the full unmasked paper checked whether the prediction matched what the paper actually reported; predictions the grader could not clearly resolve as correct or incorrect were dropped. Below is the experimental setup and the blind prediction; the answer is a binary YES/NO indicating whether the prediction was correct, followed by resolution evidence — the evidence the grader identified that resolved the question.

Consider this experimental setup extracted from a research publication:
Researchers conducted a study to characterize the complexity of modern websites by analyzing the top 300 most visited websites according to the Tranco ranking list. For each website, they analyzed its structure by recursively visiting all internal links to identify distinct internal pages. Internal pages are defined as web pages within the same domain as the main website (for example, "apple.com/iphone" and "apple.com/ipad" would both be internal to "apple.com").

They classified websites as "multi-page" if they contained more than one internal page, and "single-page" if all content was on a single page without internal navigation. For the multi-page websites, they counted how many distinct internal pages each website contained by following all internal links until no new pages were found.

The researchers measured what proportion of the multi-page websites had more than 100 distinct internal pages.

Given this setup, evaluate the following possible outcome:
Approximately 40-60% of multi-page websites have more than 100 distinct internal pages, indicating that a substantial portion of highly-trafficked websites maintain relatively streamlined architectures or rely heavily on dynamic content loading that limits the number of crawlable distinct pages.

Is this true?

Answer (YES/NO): NO